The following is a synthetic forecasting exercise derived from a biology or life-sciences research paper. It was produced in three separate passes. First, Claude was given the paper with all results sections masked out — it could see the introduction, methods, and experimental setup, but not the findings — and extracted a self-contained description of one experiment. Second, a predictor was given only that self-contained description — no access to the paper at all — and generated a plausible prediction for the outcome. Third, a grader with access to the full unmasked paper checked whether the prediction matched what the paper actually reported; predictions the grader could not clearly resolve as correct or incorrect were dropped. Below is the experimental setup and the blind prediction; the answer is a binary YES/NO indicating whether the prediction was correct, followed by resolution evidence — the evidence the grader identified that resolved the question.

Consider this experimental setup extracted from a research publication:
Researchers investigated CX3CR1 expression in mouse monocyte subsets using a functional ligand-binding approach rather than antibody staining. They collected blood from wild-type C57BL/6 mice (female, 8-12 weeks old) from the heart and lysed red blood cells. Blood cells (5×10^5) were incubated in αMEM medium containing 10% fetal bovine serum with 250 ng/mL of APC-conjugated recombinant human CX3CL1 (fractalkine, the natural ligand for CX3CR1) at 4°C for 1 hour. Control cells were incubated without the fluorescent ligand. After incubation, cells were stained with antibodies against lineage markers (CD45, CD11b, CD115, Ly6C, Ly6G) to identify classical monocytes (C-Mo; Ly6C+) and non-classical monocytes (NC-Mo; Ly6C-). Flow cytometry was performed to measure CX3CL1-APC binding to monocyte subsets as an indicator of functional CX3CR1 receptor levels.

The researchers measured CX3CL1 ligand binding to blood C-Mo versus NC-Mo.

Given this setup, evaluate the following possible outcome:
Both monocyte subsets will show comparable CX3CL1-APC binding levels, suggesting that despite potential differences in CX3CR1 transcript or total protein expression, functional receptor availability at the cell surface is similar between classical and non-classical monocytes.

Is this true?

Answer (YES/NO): YES